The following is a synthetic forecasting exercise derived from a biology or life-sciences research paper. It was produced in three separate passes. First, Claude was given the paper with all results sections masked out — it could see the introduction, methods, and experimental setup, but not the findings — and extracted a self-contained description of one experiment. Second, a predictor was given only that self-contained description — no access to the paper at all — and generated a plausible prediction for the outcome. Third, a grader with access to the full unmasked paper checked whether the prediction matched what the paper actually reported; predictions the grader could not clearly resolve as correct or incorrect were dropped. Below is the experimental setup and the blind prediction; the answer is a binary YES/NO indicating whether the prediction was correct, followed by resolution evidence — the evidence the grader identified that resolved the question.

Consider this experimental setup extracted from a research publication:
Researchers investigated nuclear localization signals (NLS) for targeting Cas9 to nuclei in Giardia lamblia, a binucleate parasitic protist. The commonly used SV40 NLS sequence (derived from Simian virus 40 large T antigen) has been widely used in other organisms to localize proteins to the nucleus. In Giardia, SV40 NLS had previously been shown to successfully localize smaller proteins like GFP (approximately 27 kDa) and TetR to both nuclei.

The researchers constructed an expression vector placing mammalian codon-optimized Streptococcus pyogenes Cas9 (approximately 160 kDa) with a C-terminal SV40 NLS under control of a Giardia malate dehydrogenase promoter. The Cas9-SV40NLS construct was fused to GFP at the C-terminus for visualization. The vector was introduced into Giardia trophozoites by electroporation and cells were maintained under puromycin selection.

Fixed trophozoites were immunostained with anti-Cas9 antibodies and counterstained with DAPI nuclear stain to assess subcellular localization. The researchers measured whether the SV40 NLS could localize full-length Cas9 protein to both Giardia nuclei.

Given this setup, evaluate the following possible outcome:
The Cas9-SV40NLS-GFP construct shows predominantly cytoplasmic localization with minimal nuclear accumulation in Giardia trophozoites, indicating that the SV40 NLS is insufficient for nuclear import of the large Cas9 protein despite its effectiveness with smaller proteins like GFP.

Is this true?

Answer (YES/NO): NO